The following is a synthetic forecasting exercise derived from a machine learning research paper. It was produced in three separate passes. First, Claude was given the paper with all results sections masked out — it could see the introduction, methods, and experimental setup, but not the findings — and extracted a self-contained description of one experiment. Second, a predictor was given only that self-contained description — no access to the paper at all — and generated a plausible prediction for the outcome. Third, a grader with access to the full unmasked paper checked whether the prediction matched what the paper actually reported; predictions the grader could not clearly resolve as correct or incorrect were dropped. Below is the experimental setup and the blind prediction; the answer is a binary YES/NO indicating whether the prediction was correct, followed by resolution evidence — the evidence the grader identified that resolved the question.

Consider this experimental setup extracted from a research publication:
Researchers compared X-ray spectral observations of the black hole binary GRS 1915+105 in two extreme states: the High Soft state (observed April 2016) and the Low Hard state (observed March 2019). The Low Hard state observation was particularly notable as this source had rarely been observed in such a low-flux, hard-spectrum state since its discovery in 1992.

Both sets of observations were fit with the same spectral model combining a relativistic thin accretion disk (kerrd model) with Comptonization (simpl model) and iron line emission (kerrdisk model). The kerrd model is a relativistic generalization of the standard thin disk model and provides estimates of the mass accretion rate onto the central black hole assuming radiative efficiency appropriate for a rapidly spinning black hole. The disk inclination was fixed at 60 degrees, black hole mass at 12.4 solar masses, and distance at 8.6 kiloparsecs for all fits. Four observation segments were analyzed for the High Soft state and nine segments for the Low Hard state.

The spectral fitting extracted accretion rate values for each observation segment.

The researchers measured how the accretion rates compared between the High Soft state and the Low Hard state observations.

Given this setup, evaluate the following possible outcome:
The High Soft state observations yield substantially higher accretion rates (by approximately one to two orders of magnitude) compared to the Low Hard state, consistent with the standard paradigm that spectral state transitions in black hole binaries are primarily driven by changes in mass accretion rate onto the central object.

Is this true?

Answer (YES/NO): YES